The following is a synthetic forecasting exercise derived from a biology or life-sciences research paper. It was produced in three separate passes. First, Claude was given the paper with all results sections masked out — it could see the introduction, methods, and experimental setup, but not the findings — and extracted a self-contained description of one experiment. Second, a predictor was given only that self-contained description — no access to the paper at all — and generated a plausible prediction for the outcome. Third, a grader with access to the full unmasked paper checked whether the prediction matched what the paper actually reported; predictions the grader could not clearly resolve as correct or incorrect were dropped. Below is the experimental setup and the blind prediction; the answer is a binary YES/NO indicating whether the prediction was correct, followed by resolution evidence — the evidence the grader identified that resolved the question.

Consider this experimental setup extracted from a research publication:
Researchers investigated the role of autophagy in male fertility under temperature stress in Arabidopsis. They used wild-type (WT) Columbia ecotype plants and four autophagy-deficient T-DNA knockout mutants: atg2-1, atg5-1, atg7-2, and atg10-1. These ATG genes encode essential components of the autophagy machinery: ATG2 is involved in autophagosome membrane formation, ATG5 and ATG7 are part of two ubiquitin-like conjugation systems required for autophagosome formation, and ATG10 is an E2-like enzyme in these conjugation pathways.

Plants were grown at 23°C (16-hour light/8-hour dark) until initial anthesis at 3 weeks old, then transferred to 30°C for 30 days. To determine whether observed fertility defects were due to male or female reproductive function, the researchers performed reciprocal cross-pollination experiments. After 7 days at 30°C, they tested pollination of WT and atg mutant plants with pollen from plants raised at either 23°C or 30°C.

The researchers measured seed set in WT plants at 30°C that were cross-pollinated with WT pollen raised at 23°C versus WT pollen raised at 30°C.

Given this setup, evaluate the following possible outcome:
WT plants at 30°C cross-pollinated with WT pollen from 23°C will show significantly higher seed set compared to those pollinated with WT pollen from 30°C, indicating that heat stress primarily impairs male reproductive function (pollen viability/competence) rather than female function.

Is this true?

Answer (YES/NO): YES